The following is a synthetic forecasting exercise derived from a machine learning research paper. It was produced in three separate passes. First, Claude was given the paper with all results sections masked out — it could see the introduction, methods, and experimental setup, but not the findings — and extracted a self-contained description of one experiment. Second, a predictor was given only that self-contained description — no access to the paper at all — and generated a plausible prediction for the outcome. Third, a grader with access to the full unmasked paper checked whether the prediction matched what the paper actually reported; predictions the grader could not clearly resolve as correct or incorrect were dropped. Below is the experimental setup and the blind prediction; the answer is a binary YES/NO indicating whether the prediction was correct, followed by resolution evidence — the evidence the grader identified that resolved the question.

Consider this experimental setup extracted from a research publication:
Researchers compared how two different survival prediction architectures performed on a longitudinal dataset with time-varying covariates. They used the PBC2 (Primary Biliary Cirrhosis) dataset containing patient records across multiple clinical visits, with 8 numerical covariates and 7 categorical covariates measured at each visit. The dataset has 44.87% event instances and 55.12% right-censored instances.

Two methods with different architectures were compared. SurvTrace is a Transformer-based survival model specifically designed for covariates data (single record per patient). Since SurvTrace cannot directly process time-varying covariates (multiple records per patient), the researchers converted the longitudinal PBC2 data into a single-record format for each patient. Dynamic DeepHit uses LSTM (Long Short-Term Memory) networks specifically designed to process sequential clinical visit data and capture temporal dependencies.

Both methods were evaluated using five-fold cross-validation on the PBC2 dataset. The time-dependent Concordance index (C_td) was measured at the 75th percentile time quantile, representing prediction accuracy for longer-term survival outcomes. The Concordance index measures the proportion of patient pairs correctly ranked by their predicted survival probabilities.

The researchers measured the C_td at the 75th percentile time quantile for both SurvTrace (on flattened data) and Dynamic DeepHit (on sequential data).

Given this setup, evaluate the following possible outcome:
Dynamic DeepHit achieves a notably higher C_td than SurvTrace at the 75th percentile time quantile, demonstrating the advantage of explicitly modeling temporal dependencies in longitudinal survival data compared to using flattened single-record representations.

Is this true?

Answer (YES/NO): NO